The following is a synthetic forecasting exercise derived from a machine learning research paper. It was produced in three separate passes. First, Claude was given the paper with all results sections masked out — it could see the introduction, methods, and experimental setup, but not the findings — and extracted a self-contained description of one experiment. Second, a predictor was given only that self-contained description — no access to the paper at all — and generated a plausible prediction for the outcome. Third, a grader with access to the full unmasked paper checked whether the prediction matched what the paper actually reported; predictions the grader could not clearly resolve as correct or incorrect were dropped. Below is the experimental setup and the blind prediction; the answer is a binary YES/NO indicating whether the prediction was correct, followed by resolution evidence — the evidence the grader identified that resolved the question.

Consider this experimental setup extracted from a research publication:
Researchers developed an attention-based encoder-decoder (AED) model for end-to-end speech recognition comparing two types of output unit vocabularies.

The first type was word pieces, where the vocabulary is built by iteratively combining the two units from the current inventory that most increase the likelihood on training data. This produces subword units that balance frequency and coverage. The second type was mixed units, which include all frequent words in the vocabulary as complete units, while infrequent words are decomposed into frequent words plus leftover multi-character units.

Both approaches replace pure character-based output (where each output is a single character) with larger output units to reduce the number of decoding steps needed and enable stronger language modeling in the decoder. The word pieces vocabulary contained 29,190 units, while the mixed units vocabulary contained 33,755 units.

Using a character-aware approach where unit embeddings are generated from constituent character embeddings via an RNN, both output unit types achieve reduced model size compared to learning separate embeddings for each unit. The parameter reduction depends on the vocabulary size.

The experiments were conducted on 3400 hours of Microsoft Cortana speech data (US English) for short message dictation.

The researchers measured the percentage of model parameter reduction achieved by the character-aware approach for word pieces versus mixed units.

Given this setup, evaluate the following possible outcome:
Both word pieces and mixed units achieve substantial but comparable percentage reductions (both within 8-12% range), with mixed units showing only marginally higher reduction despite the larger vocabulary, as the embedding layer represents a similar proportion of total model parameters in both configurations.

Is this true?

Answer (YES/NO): NO